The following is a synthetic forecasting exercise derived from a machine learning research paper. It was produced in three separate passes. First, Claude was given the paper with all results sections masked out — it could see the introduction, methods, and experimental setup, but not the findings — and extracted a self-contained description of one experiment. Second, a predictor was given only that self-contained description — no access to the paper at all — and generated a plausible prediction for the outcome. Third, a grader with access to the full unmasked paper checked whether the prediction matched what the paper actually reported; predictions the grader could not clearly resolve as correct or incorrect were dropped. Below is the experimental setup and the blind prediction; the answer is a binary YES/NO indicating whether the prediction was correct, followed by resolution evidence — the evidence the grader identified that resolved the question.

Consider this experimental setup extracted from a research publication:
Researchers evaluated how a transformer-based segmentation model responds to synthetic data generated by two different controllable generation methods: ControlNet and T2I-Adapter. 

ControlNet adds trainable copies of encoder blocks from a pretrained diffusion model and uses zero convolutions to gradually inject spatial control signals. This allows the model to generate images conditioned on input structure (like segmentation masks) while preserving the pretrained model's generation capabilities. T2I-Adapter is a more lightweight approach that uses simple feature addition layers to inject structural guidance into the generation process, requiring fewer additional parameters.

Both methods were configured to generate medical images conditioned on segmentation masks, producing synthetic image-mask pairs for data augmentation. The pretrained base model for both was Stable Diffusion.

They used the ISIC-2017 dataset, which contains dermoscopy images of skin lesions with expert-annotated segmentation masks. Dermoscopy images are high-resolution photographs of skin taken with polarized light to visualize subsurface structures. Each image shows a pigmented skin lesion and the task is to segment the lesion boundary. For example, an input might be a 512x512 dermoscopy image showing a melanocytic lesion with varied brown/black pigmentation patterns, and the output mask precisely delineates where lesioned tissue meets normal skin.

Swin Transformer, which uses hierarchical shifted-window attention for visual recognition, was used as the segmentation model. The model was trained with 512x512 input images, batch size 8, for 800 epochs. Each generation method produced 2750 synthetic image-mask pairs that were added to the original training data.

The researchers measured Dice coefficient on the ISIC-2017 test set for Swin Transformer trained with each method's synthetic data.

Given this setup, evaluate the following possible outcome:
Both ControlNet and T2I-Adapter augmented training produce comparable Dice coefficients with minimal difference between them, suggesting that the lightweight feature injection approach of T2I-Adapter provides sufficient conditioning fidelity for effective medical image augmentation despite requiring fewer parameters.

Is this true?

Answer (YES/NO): NO